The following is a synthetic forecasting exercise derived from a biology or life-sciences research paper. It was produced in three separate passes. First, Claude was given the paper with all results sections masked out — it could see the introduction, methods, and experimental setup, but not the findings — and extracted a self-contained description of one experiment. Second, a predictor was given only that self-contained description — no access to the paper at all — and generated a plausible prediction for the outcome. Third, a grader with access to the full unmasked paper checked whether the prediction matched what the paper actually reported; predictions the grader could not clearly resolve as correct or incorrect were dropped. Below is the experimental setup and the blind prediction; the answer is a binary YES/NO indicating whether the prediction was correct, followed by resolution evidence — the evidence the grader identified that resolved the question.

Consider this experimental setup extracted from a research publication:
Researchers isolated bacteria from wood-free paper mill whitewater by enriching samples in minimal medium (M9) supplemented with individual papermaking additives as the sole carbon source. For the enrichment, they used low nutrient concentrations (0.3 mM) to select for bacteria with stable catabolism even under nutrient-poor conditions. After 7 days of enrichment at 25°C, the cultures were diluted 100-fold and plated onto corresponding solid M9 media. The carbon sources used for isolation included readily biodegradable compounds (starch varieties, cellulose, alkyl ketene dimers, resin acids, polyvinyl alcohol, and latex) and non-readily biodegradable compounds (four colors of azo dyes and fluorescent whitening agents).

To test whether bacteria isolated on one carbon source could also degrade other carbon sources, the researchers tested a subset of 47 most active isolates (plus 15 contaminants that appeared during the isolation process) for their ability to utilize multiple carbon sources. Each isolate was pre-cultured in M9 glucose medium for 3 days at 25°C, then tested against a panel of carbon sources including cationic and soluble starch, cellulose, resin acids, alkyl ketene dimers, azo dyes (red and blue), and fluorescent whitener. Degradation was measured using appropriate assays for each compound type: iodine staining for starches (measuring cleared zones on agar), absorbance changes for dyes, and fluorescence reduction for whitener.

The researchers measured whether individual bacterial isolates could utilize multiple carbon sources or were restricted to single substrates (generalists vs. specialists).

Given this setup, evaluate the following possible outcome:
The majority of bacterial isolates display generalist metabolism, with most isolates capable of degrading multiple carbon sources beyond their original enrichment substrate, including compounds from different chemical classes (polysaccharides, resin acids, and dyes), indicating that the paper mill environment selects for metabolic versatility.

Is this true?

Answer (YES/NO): NO